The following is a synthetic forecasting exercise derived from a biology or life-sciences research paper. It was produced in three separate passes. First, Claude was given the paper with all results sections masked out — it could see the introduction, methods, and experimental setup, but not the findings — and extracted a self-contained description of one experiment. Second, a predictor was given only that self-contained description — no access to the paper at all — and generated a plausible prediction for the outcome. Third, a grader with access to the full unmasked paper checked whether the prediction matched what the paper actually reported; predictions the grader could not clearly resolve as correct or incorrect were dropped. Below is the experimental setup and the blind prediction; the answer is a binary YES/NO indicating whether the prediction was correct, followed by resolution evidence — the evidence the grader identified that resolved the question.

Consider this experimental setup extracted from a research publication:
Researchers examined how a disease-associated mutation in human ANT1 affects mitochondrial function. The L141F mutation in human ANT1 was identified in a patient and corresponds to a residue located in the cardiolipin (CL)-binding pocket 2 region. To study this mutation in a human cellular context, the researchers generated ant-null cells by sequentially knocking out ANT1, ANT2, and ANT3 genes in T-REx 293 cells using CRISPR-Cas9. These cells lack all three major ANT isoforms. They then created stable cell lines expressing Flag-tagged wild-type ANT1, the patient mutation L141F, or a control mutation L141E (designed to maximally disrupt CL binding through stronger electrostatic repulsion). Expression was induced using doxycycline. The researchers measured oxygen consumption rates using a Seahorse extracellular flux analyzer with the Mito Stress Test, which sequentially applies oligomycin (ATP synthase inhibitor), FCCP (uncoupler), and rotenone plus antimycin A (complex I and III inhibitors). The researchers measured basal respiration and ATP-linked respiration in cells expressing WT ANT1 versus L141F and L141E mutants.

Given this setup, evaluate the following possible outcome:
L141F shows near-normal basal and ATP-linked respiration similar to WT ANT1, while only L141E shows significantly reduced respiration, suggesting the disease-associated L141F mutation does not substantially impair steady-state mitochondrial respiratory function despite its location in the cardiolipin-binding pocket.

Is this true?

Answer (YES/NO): NO